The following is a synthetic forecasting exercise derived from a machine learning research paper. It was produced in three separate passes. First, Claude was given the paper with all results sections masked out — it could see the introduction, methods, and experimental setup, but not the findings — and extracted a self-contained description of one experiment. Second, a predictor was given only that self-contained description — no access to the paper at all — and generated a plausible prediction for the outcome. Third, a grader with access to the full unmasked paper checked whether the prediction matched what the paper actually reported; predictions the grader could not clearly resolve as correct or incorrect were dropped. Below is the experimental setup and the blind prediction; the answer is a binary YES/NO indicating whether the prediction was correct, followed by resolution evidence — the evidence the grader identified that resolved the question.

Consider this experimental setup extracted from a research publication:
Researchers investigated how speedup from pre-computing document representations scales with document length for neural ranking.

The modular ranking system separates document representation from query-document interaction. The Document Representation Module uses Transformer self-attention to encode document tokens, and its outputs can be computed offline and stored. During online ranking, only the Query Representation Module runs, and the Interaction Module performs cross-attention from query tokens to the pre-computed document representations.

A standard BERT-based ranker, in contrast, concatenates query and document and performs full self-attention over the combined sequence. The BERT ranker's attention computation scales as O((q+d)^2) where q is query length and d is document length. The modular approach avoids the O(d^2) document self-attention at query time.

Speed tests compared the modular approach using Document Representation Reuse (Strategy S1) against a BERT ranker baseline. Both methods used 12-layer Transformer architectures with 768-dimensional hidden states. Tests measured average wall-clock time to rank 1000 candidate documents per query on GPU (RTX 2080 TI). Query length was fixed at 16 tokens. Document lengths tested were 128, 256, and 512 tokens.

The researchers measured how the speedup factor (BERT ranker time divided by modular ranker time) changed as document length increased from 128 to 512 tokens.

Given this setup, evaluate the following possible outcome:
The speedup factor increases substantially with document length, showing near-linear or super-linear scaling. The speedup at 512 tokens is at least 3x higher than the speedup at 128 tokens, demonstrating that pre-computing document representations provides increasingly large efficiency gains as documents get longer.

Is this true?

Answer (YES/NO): NO